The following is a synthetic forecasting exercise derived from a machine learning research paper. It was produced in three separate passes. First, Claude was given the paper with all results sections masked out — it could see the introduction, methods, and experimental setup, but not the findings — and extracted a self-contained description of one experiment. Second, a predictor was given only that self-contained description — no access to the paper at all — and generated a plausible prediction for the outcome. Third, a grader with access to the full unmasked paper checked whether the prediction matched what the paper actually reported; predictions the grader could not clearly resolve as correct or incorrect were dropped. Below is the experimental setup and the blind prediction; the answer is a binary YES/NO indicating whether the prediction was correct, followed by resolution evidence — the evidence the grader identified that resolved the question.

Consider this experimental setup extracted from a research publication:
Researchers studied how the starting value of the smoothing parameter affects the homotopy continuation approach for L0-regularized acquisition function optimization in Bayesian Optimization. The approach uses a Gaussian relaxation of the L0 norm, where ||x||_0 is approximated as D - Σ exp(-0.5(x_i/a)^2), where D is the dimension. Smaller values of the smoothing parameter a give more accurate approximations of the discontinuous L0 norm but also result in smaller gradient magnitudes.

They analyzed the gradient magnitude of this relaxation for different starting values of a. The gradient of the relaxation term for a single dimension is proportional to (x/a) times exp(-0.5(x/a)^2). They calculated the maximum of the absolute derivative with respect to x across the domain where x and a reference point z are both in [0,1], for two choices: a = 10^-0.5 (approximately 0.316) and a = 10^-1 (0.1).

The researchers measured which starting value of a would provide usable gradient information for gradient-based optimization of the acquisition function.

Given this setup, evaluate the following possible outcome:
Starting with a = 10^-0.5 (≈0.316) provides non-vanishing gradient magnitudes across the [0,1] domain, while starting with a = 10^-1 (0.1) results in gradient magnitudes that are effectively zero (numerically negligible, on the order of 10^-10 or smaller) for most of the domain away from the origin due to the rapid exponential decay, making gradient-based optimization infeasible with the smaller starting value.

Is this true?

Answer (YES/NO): YES